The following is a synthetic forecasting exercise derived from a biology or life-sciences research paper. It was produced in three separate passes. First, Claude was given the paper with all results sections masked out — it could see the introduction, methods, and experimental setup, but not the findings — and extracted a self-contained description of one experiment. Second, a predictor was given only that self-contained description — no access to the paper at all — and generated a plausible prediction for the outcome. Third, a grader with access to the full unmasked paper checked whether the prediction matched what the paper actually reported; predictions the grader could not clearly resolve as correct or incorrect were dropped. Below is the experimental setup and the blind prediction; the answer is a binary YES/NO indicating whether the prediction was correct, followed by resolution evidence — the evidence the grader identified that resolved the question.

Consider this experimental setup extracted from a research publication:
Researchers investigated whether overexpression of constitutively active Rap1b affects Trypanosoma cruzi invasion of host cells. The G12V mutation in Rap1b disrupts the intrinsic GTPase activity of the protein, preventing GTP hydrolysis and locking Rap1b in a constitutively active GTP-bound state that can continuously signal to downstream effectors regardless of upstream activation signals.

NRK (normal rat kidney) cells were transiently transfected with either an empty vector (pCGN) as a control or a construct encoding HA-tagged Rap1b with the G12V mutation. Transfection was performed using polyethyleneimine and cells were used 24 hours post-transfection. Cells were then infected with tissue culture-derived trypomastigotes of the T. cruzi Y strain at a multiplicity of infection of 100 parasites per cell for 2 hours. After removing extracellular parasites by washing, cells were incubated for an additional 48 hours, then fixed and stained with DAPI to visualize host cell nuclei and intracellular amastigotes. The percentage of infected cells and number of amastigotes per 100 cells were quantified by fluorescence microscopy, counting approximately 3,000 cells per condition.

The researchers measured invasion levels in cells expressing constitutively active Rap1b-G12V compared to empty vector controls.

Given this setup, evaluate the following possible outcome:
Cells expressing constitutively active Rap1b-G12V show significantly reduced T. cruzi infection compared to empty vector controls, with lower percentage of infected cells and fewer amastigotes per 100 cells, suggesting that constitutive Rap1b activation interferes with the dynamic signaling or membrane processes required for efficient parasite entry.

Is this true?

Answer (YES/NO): NO